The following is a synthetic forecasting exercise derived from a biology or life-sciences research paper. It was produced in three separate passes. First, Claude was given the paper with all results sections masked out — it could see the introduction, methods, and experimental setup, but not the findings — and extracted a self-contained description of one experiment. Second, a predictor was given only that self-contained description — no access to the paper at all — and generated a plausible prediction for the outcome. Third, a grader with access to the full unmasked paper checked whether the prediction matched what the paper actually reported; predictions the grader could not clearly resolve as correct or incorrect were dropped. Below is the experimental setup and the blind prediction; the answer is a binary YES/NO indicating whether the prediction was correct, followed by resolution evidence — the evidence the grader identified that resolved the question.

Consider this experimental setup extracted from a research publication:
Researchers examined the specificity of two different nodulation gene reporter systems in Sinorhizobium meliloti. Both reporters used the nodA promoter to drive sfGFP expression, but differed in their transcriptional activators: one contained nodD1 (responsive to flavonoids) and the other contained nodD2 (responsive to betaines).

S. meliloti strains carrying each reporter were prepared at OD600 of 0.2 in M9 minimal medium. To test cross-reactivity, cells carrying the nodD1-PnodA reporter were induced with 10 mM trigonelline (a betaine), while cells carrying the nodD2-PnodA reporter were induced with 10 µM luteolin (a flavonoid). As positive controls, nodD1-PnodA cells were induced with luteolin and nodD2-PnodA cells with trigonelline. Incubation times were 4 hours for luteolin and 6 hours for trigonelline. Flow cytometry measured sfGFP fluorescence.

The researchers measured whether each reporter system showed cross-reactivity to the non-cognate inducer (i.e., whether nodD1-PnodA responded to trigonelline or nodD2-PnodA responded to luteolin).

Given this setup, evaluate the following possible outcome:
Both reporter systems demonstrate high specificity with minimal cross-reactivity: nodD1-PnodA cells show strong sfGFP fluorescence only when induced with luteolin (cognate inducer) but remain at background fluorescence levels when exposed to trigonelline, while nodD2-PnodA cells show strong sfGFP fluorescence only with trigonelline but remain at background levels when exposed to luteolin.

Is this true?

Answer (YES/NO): NO